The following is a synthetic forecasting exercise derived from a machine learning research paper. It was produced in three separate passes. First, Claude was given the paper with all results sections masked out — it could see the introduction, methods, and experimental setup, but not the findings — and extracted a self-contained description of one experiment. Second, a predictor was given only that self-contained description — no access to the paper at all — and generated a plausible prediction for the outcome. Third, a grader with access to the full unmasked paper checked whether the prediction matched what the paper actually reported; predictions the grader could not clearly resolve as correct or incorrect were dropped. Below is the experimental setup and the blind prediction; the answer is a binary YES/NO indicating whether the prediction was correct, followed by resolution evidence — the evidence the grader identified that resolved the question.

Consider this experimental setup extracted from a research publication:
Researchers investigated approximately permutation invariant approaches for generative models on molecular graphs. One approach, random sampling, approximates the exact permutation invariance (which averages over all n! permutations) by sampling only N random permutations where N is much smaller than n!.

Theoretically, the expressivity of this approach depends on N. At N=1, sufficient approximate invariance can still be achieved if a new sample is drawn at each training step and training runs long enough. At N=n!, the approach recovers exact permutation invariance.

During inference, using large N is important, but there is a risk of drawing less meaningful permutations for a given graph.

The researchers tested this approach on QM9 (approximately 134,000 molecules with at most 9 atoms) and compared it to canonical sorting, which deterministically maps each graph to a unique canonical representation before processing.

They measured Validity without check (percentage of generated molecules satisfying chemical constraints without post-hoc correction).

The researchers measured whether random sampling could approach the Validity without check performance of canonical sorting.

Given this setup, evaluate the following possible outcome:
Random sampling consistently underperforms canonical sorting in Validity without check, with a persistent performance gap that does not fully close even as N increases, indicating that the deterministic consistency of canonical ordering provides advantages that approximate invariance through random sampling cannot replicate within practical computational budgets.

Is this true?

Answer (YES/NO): YES